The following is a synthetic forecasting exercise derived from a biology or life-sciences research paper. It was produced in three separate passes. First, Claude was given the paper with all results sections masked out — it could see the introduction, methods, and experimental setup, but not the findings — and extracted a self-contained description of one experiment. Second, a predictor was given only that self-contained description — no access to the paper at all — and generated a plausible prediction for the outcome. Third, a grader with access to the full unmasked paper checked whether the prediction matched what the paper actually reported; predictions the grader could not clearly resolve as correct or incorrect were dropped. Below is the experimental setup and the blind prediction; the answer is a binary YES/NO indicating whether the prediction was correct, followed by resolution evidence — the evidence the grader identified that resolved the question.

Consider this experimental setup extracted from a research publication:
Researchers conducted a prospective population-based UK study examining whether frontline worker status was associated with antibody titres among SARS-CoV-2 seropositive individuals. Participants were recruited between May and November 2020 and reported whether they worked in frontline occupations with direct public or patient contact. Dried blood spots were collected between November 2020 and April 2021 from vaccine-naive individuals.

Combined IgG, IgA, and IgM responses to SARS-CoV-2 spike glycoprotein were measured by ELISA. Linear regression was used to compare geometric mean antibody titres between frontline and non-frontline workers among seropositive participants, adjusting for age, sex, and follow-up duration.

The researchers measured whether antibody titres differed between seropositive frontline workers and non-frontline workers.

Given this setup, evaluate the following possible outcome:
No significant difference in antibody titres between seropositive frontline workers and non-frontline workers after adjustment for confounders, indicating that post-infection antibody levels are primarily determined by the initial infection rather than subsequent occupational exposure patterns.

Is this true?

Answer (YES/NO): NO